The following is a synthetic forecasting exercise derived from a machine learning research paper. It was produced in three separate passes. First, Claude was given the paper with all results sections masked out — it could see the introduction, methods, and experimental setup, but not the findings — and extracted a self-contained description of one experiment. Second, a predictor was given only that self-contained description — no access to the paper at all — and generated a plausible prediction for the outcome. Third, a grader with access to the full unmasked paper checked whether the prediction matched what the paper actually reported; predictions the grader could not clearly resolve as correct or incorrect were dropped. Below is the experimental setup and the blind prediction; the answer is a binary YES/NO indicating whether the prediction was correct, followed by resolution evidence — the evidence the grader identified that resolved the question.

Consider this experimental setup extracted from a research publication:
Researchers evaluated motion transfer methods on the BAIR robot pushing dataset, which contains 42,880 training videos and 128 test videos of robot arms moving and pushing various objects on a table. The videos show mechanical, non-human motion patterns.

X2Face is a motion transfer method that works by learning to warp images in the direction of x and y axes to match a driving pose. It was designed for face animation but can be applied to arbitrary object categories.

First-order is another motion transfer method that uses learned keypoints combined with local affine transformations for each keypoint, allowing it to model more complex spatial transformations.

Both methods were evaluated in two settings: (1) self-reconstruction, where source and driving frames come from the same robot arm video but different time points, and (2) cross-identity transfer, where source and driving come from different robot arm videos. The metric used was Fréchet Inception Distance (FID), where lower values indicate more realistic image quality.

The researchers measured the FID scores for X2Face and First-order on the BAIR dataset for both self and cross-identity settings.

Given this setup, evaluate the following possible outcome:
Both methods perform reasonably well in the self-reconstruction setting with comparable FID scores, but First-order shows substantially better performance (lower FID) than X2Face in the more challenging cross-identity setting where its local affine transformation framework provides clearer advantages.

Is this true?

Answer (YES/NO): NO